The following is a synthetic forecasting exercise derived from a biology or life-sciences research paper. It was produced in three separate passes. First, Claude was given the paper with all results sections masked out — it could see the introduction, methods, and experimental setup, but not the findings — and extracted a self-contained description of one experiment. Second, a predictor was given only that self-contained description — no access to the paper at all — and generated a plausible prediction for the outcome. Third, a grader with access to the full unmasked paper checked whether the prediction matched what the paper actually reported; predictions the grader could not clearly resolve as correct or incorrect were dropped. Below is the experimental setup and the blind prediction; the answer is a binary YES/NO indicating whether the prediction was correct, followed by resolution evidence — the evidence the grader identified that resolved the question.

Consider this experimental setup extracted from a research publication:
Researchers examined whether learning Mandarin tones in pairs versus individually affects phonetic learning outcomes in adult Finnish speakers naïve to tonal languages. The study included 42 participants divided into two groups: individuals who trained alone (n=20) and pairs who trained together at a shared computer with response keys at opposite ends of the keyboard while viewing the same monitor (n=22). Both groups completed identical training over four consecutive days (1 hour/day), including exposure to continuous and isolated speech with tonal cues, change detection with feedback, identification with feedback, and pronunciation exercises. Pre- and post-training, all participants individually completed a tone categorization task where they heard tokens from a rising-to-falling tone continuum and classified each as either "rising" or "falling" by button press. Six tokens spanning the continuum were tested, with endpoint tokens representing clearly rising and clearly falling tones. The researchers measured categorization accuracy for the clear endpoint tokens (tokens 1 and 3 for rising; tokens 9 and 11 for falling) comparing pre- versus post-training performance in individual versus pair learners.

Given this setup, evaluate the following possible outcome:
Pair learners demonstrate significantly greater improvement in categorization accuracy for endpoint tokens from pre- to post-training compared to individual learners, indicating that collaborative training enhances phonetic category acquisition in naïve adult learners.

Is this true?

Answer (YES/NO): NO